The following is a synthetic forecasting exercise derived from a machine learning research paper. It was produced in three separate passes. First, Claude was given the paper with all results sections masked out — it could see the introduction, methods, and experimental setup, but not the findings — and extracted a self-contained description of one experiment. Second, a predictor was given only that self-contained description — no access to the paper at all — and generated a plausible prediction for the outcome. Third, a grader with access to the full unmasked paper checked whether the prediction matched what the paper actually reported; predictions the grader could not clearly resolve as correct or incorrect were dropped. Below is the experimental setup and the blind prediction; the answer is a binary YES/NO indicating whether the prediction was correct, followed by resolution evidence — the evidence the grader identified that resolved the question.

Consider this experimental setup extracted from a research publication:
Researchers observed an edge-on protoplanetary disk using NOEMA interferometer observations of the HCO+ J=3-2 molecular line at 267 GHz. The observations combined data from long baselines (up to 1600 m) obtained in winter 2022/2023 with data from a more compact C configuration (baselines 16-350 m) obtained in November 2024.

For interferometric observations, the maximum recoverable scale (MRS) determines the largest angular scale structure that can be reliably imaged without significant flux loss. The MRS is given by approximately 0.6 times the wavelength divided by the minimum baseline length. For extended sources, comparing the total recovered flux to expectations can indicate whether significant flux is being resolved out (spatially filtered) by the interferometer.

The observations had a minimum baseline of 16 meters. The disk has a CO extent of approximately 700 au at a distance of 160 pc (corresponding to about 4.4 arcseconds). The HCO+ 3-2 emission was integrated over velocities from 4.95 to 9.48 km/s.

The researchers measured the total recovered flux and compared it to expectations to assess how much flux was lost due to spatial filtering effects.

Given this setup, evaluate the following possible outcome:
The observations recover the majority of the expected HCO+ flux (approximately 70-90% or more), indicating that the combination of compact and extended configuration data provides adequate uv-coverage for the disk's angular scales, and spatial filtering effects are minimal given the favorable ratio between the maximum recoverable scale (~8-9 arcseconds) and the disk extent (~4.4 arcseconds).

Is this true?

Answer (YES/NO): YES